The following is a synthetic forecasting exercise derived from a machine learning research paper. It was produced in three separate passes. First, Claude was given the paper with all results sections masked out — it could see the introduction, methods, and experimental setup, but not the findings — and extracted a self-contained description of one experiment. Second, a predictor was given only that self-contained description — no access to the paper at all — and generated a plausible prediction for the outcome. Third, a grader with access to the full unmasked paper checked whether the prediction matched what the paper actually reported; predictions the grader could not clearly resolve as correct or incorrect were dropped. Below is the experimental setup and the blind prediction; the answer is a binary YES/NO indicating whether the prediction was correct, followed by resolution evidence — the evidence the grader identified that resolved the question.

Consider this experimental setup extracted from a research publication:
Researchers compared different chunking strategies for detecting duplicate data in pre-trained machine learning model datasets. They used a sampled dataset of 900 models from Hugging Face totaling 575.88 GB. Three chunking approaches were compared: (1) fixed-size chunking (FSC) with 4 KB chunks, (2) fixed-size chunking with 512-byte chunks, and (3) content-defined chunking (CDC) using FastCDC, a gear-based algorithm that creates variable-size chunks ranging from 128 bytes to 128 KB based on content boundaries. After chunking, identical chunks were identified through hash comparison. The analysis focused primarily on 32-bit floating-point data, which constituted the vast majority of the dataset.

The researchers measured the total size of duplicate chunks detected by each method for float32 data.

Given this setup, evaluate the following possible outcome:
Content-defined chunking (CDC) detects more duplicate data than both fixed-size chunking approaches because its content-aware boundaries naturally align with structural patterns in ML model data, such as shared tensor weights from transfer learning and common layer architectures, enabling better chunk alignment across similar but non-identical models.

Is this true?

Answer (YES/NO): YES